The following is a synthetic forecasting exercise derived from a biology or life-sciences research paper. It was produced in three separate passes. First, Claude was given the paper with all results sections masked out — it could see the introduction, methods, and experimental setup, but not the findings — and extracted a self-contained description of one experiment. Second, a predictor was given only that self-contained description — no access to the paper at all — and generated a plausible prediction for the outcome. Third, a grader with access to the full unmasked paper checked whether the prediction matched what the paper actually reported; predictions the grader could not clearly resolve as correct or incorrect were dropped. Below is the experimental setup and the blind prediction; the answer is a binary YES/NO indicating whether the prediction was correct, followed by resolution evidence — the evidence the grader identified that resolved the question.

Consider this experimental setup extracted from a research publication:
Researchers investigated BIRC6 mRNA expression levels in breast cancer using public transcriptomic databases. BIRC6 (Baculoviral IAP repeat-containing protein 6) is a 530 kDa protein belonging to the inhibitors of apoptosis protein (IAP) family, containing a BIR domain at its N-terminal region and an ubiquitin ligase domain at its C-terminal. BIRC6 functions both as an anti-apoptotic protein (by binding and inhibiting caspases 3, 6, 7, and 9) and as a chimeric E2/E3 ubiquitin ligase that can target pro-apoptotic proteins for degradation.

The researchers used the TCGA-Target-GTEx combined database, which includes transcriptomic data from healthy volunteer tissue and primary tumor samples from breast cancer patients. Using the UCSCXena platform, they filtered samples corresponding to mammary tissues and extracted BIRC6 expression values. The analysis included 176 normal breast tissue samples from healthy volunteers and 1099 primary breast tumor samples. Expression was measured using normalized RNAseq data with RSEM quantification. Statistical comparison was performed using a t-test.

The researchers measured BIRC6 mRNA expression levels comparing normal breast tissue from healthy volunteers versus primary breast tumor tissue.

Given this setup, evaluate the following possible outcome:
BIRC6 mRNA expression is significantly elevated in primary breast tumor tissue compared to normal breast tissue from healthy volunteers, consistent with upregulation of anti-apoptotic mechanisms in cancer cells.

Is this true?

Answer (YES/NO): YES